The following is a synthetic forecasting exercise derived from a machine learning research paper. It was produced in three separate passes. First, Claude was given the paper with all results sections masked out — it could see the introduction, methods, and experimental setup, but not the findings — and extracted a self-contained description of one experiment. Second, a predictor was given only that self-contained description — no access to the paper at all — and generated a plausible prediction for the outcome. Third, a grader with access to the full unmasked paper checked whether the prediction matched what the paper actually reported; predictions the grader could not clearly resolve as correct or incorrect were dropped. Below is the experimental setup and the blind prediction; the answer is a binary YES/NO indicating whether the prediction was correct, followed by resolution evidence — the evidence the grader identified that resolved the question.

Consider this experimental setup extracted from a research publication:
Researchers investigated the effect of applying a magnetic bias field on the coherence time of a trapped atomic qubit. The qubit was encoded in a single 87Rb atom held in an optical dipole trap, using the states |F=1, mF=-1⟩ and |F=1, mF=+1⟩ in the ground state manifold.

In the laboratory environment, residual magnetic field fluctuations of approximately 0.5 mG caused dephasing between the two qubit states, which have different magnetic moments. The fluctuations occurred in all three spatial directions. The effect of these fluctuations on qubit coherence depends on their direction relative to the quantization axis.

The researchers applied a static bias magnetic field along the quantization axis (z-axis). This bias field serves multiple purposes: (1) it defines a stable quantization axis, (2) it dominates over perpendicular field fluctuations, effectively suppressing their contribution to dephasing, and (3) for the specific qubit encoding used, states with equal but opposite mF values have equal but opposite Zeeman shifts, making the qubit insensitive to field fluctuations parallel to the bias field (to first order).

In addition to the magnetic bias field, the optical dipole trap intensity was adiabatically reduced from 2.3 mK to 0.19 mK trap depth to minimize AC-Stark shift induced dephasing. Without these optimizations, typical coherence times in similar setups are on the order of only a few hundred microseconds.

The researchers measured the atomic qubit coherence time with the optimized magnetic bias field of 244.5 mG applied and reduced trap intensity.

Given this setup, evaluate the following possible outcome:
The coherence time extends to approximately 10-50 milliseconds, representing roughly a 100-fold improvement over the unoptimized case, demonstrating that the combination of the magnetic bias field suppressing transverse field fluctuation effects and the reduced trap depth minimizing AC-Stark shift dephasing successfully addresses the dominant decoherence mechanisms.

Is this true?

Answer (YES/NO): NO